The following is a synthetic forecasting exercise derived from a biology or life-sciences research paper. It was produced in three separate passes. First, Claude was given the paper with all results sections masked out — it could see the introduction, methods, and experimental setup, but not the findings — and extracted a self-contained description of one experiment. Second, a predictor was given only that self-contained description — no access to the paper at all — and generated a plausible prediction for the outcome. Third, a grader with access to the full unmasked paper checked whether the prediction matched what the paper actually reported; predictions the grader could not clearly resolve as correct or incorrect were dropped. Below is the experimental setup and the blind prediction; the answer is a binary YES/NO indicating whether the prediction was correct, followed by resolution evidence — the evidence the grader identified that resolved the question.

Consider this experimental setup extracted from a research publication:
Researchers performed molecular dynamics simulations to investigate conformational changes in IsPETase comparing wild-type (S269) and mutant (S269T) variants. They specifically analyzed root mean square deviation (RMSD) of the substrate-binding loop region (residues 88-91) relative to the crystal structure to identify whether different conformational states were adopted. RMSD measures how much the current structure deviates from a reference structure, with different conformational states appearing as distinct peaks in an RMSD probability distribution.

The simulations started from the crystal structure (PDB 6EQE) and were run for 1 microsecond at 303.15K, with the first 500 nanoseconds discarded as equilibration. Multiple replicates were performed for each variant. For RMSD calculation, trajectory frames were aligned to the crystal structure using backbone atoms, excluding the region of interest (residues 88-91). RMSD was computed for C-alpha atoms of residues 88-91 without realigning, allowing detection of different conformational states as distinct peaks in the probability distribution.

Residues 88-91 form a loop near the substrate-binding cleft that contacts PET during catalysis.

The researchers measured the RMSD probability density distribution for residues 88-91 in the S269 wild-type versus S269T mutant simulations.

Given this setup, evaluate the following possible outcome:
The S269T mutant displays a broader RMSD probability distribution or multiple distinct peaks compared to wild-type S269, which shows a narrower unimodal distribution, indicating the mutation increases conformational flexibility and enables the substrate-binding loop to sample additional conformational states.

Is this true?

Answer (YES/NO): NO